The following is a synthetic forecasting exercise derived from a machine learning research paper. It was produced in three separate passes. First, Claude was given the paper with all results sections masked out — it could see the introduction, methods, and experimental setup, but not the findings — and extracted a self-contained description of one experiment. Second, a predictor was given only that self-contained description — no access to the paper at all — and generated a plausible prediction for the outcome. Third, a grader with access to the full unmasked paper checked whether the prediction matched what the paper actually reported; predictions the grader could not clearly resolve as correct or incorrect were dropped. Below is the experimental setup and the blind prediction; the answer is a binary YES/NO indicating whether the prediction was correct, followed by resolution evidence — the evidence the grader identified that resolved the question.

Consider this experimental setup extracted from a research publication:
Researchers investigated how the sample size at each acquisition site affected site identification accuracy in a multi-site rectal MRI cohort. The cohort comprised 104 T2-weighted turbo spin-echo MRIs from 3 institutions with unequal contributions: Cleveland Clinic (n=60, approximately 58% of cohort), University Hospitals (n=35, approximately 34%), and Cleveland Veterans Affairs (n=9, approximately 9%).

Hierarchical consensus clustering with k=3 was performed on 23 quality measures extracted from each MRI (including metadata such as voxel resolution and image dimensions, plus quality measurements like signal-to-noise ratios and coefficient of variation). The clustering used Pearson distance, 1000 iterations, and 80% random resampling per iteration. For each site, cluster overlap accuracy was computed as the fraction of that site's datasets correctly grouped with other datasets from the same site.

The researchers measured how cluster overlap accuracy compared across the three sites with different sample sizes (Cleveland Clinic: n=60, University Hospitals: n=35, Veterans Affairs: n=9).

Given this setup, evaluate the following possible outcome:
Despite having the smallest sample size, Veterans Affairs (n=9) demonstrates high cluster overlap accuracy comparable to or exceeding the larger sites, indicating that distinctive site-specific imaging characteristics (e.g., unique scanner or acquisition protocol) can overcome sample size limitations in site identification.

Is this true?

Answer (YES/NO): YES